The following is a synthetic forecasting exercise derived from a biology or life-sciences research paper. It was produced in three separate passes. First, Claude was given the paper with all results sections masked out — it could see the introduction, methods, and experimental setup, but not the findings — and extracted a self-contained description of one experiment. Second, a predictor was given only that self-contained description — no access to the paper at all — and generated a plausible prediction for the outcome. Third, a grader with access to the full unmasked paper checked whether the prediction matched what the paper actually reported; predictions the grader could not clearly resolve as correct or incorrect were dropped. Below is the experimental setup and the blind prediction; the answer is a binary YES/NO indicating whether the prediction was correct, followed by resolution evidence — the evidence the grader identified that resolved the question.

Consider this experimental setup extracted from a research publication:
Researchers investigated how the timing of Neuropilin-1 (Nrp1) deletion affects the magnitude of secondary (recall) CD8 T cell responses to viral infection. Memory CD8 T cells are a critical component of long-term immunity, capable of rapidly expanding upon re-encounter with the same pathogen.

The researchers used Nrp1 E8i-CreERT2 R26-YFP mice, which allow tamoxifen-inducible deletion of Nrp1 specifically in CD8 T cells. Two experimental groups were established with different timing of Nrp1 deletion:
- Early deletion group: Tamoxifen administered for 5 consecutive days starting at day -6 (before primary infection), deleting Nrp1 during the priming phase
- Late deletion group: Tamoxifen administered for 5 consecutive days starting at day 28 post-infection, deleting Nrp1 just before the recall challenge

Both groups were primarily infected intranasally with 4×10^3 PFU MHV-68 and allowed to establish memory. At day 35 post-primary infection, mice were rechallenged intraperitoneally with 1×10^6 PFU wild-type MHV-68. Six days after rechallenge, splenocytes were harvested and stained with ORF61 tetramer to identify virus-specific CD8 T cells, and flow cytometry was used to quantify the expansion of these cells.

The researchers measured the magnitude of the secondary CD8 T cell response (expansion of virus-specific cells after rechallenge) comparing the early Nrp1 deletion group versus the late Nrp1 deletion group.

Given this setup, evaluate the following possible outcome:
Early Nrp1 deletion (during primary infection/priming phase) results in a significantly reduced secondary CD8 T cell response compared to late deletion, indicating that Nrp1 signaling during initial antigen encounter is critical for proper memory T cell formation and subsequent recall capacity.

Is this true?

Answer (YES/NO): YES